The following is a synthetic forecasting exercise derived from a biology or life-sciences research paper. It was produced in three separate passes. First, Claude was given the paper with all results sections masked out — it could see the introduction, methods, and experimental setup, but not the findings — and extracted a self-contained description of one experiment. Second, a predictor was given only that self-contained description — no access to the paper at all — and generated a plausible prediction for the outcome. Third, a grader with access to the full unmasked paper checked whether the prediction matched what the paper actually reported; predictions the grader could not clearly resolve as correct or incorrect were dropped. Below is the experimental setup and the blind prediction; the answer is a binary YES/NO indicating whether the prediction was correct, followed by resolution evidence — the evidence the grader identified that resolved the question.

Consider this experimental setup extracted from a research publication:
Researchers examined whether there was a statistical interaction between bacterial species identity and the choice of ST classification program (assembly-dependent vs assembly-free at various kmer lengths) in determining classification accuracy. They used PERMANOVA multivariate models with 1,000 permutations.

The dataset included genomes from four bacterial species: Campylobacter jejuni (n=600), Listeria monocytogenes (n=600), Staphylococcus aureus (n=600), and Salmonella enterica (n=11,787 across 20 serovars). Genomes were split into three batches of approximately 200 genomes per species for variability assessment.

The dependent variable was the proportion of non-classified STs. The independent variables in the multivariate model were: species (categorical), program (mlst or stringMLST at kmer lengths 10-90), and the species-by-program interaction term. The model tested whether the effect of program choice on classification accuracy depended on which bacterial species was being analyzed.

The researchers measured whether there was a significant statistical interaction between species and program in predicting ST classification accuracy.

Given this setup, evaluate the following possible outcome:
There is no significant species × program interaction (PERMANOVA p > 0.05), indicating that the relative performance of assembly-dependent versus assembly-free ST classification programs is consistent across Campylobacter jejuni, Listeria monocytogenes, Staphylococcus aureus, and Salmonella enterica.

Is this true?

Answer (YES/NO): NO